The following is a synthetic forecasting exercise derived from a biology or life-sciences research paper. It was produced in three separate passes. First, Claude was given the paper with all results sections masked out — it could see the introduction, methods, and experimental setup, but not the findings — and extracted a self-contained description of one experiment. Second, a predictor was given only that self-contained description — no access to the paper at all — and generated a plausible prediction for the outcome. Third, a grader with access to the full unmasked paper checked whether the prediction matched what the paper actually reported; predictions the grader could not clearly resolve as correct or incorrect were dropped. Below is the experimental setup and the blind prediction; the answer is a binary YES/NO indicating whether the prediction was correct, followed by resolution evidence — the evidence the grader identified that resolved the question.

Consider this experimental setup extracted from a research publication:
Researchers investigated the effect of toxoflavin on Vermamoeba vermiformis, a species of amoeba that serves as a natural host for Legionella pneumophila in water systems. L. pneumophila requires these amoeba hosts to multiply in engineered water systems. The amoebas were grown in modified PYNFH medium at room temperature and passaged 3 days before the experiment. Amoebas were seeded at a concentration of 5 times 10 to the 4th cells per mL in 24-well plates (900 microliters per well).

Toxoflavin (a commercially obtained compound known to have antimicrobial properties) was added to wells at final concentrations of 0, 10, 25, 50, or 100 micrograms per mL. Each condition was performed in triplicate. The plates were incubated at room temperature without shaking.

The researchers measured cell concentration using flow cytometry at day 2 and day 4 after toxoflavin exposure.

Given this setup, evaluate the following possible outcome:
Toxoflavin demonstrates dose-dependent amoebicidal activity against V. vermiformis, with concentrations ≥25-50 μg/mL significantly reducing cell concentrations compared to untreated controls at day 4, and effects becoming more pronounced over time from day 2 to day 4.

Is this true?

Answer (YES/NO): NO